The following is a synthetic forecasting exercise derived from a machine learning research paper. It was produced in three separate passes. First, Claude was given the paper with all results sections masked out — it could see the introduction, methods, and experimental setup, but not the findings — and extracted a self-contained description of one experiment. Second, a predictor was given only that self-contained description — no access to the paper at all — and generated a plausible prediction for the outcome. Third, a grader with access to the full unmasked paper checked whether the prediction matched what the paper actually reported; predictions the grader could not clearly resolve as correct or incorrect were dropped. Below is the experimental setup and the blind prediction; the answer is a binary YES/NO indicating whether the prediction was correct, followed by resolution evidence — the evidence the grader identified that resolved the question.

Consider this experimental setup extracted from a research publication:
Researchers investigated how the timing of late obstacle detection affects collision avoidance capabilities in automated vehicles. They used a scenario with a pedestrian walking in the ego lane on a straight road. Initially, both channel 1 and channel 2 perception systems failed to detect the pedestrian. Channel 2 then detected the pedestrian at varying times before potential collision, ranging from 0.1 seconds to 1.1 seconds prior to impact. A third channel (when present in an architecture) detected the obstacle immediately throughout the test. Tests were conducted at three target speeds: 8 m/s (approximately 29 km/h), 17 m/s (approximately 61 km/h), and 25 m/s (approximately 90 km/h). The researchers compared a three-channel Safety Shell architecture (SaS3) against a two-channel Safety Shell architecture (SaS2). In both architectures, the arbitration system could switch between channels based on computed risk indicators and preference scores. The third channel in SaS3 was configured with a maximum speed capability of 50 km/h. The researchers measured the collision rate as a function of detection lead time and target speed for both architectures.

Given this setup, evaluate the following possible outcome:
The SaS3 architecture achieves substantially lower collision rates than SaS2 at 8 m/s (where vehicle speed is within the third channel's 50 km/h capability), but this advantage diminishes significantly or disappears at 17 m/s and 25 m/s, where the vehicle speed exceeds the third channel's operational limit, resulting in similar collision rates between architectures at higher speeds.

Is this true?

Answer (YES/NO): NO